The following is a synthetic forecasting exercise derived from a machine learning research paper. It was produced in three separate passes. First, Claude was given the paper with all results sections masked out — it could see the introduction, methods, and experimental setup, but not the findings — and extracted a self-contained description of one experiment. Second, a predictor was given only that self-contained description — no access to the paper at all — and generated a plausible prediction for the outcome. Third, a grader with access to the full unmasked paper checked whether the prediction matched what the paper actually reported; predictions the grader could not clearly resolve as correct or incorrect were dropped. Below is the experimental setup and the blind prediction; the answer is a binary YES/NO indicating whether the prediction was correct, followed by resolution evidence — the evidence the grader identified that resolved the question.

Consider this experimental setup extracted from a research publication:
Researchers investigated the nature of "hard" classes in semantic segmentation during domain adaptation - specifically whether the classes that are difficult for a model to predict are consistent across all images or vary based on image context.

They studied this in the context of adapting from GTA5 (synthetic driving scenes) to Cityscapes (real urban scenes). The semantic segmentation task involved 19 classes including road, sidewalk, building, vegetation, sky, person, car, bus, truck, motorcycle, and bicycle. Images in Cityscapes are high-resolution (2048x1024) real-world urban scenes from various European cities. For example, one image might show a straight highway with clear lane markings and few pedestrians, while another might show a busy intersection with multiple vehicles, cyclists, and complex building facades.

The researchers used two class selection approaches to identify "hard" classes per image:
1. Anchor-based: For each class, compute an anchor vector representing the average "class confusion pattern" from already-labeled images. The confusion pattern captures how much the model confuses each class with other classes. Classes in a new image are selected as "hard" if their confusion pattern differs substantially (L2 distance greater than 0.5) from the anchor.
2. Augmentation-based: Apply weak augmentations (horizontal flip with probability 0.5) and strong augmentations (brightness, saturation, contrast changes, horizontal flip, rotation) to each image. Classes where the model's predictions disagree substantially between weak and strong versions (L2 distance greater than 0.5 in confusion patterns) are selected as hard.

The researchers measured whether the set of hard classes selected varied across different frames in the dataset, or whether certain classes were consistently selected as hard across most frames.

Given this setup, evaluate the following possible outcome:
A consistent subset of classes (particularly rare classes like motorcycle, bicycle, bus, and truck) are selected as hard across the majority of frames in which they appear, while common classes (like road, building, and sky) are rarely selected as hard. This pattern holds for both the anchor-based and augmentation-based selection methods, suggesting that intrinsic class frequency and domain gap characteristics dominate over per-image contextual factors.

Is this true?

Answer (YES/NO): NO